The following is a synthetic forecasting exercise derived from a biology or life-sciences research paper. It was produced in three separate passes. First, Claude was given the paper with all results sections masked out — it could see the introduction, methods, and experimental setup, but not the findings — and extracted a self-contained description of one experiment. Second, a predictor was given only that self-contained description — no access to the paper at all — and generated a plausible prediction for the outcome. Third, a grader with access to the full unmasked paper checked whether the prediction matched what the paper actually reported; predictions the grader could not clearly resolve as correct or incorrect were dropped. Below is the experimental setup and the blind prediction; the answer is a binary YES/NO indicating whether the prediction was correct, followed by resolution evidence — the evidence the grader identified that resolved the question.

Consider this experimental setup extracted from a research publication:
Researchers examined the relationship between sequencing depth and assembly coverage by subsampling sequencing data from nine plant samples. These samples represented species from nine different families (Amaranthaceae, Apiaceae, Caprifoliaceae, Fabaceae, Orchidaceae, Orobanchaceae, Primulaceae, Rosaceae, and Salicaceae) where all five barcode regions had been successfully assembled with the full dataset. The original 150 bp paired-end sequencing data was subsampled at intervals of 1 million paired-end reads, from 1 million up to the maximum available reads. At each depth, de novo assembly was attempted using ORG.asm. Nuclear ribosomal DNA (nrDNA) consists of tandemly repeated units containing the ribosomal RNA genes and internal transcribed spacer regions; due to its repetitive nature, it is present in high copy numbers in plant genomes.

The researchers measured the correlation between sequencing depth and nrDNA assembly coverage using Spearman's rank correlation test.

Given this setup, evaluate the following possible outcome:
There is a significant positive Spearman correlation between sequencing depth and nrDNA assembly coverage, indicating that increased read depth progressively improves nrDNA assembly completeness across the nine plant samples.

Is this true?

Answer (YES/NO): YES